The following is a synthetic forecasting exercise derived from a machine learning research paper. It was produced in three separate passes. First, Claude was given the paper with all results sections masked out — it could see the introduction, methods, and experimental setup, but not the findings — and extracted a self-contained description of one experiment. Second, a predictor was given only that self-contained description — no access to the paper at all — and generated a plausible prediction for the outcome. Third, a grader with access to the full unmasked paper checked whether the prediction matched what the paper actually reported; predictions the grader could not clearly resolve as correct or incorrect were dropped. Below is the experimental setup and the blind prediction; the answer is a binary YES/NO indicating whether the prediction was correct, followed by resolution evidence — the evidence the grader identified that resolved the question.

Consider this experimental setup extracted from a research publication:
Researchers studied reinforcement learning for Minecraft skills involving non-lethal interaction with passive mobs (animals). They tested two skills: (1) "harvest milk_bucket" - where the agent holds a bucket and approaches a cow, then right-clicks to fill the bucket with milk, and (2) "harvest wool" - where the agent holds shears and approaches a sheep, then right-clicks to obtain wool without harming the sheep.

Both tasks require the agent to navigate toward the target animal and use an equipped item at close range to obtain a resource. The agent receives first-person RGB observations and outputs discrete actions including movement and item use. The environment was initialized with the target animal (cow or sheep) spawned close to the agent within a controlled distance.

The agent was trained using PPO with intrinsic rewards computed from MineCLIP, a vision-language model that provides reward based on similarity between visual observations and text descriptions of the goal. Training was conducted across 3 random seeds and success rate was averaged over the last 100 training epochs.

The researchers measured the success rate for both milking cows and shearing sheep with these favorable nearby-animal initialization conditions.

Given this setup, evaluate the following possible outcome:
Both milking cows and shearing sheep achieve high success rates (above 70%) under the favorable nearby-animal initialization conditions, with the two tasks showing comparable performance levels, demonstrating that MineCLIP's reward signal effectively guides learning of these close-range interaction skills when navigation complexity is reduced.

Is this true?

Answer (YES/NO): NO